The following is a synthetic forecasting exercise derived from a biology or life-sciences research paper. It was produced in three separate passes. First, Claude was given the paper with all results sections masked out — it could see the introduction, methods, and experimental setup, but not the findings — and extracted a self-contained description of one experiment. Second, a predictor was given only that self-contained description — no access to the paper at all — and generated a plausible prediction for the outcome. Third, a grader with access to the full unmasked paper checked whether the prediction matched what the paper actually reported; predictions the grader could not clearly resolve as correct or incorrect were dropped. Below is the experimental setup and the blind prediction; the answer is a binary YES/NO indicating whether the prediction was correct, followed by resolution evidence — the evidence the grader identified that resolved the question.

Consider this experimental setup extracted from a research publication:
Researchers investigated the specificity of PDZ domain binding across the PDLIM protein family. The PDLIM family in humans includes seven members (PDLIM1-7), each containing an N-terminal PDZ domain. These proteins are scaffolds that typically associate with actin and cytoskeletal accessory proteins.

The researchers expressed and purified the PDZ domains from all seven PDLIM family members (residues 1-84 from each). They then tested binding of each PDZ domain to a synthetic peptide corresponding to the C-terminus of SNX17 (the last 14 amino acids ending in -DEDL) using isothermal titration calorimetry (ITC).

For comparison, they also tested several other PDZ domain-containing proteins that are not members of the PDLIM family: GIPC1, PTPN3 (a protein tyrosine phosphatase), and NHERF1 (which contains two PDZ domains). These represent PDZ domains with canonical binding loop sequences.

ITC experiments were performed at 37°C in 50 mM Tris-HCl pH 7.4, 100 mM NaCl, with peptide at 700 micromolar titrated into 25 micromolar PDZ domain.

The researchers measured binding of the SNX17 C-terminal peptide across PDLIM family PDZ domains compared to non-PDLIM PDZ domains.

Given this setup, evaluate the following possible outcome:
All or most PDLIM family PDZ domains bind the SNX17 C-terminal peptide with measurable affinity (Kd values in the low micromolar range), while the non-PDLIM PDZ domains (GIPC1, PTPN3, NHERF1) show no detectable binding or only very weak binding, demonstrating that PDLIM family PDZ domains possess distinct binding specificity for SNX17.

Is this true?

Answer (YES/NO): YES